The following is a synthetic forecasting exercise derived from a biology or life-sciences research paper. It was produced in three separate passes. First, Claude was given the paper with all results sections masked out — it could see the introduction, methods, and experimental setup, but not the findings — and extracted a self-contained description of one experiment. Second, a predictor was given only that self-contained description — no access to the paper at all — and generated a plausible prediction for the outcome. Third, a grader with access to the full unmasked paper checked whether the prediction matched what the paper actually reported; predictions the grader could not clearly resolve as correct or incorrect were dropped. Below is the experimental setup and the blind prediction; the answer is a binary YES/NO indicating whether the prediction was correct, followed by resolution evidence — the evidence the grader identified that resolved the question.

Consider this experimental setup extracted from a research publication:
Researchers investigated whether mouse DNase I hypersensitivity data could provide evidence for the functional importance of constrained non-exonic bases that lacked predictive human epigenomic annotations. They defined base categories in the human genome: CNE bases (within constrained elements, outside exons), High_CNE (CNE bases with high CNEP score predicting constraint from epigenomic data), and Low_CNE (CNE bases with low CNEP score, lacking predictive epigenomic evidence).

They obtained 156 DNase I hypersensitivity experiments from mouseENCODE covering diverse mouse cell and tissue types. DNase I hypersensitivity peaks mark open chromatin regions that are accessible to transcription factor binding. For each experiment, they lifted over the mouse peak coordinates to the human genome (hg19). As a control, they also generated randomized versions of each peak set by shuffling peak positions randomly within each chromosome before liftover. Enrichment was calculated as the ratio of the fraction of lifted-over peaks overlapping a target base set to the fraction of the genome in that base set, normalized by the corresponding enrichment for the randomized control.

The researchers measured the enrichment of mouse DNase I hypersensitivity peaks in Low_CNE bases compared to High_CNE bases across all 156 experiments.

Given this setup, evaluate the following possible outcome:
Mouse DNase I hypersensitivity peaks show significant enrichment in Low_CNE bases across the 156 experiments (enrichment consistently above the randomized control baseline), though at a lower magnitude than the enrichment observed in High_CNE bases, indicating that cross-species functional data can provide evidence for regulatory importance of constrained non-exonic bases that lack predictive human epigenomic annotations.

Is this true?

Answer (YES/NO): NO